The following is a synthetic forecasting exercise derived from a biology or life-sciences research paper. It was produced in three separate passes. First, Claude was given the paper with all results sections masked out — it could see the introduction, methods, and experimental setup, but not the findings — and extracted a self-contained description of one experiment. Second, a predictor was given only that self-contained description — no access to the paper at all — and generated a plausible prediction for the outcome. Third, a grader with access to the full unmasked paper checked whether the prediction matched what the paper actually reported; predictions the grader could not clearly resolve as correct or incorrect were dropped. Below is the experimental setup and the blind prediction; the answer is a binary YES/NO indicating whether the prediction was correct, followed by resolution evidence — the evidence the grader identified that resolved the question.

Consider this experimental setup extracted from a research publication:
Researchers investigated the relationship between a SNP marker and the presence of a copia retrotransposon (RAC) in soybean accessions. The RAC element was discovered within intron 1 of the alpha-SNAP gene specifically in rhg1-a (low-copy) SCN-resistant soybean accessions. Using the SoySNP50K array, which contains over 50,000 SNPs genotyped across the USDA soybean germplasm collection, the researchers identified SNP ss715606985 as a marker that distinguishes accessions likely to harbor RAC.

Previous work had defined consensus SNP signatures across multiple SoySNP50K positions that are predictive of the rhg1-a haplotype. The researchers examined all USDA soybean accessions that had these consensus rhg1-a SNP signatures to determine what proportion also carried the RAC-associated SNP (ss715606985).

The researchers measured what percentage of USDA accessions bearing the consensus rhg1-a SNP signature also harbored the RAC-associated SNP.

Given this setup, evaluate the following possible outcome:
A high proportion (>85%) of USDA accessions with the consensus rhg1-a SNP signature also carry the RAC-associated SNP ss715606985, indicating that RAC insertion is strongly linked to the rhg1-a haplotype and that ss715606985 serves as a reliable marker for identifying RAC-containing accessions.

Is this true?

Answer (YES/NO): NO